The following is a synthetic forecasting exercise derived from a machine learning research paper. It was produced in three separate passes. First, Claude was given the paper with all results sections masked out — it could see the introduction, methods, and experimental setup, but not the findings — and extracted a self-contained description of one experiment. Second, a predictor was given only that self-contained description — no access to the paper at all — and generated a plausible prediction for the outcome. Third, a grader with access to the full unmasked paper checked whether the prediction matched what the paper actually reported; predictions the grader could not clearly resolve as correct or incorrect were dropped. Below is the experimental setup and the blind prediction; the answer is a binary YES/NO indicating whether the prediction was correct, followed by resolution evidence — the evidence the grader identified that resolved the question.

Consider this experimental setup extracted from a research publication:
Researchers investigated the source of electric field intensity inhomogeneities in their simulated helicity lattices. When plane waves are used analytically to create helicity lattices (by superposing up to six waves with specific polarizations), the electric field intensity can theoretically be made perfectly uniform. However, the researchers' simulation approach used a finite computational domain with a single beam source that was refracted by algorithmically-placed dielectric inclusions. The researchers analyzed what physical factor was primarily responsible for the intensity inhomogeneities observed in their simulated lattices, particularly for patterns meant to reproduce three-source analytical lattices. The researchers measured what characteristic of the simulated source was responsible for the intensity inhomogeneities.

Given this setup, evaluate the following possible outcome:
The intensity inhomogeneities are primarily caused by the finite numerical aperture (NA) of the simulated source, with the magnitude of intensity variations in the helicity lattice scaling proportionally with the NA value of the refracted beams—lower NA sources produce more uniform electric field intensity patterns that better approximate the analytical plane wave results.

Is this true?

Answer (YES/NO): NO